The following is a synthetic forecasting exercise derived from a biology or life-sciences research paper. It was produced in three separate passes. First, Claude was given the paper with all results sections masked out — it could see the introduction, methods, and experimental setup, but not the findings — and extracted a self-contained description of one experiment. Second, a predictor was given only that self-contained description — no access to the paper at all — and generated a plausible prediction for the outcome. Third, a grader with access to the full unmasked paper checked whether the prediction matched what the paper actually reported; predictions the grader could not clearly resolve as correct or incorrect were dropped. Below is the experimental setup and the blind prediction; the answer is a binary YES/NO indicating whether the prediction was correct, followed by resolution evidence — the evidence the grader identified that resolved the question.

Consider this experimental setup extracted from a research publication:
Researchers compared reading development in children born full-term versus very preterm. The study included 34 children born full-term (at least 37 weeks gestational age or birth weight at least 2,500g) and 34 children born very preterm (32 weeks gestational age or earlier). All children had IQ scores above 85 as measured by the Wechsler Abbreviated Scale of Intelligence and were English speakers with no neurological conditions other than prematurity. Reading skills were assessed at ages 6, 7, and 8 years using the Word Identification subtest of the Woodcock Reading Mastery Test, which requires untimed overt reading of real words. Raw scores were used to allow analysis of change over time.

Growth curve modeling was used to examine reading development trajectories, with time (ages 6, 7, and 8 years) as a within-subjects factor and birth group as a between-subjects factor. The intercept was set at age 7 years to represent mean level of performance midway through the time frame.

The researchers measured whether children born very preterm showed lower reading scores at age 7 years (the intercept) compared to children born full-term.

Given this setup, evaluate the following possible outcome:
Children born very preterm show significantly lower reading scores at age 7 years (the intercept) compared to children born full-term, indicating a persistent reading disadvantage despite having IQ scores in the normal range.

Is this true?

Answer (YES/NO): NO